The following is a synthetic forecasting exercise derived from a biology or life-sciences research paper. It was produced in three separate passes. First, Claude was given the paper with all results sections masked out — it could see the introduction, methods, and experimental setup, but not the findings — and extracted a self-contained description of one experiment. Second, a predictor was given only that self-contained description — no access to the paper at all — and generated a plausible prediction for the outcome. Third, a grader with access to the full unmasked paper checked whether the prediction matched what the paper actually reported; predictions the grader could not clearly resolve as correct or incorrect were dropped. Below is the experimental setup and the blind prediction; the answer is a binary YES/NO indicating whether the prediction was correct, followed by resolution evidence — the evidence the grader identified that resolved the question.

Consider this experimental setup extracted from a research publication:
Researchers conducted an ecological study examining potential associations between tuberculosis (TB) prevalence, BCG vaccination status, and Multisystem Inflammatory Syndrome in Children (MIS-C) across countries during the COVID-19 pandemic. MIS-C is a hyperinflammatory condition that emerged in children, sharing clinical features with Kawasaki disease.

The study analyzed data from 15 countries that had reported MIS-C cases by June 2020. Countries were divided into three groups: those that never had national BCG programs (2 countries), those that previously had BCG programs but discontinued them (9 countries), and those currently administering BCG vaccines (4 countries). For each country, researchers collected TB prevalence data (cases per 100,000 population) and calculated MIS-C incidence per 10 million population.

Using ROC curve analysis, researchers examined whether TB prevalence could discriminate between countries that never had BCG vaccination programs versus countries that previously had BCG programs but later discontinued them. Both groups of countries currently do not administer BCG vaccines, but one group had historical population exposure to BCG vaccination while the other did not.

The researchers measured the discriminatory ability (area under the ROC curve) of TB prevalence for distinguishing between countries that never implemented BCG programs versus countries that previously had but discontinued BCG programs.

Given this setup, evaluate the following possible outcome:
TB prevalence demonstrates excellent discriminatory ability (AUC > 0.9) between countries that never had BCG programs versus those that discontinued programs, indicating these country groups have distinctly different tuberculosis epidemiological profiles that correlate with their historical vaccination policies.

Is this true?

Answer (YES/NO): NO